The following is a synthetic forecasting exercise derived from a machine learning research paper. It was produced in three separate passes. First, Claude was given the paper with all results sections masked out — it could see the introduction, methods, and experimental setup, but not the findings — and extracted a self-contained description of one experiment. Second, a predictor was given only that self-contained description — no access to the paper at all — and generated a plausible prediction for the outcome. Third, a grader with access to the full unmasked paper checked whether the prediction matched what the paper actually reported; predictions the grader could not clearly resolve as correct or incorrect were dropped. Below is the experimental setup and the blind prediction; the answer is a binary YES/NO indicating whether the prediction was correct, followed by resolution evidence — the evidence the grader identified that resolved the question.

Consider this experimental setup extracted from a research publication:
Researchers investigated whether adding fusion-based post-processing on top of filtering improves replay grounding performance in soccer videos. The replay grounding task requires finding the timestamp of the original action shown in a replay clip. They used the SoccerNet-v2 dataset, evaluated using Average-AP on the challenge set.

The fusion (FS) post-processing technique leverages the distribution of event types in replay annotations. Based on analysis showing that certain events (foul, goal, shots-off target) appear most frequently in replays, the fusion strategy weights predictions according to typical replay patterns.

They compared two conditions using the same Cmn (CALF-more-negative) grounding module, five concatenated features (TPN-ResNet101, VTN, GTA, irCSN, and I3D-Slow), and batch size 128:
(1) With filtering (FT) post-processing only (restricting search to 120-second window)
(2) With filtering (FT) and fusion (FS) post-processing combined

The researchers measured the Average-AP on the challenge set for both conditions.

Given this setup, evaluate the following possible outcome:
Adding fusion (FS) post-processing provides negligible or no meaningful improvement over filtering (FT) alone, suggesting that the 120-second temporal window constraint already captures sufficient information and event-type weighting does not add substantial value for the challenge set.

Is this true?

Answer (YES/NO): NO